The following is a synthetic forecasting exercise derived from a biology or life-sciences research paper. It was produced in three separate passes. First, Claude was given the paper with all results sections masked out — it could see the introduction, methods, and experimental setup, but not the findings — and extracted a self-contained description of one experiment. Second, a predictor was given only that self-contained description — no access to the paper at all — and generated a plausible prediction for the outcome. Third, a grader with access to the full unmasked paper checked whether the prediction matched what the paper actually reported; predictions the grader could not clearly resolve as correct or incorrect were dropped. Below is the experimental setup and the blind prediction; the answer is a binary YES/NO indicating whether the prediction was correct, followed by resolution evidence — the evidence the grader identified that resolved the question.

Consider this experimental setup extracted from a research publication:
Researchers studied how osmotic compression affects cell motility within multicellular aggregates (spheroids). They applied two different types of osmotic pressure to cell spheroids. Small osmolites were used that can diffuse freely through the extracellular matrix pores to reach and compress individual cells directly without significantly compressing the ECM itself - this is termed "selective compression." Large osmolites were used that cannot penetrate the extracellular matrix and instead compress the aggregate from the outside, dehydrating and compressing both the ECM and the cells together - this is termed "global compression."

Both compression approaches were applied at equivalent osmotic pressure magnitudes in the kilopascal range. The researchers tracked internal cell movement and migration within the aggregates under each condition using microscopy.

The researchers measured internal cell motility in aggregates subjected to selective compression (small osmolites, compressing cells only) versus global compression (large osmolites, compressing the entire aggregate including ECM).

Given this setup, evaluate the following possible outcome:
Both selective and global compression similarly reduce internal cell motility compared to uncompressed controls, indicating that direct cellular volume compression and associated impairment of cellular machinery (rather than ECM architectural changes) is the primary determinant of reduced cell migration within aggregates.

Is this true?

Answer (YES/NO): NO